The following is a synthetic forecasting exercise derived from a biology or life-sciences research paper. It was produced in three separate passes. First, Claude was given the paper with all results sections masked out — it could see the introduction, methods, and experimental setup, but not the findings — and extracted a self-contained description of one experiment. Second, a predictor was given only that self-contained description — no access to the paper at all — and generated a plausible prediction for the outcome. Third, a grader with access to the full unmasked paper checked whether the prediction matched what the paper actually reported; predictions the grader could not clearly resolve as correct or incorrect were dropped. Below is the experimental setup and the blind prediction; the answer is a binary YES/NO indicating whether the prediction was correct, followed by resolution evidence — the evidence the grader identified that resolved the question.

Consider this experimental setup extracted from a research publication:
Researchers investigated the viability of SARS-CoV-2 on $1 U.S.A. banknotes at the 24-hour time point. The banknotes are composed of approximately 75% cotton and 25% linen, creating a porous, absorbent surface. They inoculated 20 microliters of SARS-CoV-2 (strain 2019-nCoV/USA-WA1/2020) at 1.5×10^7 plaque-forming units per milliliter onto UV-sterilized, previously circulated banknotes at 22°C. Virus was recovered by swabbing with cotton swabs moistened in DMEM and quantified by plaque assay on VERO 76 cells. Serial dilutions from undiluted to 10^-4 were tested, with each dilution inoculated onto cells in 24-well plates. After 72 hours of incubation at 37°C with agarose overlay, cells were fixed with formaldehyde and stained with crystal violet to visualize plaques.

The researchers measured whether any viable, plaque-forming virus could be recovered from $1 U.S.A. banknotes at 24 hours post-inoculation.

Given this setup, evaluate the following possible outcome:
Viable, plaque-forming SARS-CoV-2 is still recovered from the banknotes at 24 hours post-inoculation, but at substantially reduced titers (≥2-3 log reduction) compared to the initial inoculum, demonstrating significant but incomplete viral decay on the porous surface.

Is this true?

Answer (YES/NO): NO